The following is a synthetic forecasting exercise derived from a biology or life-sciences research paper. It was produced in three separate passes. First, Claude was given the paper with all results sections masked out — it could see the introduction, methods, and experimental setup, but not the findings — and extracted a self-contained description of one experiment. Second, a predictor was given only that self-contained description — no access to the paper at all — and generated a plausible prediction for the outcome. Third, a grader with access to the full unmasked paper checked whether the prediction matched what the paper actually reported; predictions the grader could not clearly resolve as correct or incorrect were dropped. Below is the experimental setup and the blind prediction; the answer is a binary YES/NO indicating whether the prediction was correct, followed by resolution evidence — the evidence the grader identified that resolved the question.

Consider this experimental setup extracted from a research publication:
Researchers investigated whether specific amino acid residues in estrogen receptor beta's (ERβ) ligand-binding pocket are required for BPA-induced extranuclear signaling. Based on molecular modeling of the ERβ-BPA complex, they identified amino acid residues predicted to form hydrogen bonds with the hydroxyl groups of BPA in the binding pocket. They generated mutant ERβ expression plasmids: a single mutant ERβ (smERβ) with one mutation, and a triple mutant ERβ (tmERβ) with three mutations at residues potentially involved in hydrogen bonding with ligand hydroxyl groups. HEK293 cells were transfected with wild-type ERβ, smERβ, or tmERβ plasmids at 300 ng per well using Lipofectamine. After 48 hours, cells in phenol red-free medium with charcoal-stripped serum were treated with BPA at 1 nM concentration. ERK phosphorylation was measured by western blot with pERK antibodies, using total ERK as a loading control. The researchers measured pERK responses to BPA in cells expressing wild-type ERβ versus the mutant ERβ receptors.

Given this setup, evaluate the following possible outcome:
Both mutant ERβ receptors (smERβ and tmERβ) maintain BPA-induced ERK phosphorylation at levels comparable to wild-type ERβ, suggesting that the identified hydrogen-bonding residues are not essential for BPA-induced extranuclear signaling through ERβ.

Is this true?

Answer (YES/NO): NO